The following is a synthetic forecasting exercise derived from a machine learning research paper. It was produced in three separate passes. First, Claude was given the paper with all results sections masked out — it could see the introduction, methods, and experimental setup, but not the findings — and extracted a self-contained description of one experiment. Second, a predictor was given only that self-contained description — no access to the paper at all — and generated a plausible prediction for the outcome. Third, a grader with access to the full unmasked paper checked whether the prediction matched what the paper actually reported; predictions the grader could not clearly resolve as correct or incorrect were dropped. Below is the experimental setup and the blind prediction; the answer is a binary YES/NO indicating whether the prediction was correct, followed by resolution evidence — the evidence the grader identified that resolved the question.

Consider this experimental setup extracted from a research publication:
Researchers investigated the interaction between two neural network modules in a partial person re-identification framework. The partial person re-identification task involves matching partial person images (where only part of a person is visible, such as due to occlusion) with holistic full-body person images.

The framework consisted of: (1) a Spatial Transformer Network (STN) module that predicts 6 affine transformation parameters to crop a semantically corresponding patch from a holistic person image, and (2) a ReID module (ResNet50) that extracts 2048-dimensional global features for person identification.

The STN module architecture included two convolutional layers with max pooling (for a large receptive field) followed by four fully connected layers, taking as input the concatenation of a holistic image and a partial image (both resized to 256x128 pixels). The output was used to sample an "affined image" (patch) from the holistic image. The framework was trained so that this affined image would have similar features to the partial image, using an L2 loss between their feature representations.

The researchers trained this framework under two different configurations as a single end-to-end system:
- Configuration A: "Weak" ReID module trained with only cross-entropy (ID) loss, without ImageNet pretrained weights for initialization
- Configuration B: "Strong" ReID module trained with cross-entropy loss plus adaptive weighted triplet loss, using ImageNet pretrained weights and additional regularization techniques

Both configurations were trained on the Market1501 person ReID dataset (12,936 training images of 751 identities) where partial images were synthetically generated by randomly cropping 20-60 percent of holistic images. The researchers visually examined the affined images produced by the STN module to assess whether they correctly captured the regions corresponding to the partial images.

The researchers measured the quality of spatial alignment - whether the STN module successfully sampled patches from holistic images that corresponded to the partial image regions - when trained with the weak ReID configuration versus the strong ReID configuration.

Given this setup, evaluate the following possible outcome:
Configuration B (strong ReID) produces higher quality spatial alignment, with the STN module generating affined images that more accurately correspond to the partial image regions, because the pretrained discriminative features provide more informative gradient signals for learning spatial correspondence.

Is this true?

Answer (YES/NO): NO